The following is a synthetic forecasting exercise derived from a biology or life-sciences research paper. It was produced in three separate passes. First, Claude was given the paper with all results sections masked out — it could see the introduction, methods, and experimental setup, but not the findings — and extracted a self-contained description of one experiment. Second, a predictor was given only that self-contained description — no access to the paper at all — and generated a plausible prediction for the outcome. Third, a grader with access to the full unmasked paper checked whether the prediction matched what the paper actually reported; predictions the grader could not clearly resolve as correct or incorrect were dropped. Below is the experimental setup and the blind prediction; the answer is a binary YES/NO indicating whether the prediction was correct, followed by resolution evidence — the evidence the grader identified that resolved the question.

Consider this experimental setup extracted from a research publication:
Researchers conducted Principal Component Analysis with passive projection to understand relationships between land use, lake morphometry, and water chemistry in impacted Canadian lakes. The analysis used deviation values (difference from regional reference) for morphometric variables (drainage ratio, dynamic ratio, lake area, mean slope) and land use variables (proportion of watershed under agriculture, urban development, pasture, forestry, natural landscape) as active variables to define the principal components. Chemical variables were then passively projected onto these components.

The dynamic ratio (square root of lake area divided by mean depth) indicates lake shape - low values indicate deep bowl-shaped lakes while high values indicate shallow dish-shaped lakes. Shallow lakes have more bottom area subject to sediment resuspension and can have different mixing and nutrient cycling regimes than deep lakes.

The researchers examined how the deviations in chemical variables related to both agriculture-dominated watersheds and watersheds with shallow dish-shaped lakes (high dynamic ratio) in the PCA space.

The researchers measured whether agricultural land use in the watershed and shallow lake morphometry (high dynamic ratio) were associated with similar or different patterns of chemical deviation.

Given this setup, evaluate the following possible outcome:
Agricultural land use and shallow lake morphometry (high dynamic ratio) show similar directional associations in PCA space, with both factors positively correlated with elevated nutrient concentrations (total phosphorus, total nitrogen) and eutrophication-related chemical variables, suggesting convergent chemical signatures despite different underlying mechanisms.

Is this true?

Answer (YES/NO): YES